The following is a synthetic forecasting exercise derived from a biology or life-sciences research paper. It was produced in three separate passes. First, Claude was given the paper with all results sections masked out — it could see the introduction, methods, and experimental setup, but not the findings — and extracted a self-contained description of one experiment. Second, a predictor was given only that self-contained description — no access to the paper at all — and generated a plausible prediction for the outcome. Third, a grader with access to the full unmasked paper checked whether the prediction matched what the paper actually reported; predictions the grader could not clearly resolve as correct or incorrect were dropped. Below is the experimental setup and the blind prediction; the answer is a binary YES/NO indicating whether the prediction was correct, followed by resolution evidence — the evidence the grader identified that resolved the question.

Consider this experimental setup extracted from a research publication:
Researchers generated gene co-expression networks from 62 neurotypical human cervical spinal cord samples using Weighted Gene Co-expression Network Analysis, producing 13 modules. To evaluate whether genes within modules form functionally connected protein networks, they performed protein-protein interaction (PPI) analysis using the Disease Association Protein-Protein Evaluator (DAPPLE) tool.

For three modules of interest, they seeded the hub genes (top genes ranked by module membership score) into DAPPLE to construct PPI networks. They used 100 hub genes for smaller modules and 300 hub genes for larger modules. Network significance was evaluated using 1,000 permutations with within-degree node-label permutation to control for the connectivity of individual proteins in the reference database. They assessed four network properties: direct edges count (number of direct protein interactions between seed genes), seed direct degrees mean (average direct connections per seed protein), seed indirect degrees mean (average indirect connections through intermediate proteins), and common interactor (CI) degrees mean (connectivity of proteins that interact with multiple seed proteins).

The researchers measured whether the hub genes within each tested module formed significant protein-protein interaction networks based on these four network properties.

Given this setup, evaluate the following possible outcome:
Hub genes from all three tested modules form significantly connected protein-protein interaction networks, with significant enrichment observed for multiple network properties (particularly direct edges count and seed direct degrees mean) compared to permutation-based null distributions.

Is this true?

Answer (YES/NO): YES